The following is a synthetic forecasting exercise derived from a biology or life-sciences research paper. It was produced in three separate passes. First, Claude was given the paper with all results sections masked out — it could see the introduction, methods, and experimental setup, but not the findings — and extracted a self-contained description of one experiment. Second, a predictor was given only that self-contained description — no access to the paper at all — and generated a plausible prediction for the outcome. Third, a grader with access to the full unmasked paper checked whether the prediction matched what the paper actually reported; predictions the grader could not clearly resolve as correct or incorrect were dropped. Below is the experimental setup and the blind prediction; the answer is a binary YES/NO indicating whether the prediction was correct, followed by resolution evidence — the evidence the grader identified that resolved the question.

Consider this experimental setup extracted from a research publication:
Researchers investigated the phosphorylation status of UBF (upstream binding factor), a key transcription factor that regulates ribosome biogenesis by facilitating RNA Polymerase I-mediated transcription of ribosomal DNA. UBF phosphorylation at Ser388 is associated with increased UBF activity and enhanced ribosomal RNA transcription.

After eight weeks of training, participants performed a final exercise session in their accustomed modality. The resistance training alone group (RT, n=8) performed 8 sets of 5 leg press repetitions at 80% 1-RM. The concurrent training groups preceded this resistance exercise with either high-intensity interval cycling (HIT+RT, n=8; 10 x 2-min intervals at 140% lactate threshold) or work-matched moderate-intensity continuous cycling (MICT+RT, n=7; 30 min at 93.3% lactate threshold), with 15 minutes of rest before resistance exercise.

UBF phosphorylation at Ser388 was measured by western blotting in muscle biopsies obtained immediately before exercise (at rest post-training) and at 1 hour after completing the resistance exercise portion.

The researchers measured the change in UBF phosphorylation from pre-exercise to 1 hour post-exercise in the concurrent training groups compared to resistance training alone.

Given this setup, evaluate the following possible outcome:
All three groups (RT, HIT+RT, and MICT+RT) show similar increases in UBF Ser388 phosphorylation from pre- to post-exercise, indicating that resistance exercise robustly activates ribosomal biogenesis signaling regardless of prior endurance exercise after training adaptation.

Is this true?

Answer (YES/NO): NO